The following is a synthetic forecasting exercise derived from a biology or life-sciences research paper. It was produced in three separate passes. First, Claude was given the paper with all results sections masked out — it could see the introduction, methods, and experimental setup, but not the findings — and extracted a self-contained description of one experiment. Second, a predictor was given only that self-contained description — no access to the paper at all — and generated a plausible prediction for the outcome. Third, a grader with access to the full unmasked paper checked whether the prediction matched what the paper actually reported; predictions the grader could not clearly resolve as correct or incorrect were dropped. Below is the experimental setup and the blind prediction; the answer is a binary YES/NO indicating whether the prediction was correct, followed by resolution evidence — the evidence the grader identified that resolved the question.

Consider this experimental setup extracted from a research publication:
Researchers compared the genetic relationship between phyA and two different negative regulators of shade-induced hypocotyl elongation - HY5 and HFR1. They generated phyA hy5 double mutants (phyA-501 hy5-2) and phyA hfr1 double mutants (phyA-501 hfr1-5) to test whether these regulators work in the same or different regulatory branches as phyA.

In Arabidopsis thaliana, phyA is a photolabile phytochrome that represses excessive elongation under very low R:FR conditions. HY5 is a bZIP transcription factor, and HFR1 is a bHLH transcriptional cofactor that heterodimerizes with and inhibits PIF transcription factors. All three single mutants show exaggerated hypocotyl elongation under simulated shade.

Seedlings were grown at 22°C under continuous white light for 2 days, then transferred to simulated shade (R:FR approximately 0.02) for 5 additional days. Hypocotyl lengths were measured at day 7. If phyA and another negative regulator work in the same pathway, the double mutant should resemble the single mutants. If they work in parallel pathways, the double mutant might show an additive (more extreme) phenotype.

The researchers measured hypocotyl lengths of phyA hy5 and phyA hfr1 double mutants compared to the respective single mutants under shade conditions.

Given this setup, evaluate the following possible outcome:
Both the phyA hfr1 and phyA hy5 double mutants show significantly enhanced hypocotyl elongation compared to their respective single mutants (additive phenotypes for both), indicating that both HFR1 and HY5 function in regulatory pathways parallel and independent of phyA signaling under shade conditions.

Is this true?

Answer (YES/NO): NO